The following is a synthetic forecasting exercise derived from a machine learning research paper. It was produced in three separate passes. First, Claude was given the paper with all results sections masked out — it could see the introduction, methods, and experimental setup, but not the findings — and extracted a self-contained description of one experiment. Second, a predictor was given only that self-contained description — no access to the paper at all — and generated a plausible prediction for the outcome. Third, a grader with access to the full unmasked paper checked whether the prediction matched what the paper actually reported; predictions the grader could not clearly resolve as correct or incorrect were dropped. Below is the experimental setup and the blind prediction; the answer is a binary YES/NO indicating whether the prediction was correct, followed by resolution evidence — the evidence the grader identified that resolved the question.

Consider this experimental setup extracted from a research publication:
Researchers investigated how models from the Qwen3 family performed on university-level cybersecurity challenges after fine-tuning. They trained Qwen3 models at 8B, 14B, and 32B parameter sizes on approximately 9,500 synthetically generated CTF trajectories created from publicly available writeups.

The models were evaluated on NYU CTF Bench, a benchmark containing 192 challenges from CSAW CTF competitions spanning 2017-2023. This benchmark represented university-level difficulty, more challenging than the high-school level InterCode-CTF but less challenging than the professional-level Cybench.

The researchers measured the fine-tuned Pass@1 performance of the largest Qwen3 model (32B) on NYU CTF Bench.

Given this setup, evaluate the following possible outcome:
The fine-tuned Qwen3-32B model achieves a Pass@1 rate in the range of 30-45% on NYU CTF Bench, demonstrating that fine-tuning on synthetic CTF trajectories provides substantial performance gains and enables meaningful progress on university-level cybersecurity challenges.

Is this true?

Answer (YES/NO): NO